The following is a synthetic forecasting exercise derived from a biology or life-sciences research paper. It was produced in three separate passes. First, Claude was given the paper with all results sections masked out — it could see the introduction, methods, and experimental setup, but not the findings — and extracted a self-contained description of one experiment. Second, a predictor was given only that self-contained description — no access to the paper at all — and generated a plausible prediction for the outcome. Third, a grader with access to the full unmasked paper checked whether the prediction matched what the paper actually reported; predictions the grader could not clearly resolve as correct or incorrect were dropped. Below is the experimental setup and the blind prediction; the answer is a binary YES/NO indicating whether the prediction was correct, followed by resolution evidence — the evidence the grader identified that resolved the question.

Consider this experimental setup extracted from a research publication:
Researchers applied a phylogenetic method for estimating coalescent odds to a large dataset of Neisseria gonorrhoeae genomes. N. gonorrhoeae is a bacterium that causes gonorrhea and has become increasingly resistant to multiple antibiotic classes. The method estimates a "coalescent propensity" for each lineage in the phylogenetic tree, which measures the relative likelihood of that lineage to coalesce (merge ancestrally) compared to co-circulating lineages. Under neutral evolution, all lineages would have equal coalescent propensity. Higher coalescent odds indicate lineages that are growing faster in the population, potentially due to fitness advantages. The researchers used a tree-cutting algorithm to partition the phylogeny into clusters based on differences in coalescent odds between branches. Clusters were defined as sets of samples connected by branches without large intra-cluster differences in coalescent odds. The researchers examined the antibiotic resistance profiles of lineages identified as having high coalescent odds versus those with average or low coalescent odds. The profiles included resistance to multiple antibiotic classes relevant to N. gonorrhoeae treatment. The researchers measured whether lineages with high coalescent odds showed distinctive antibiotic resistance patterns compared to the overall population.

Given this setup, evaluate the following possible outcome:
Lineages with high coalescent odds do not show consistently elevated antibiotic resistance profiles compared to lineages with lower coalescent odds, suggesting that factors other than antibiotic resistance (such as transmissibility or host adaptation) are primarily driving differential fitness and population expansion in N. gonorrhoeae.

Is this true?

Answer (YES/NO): NO